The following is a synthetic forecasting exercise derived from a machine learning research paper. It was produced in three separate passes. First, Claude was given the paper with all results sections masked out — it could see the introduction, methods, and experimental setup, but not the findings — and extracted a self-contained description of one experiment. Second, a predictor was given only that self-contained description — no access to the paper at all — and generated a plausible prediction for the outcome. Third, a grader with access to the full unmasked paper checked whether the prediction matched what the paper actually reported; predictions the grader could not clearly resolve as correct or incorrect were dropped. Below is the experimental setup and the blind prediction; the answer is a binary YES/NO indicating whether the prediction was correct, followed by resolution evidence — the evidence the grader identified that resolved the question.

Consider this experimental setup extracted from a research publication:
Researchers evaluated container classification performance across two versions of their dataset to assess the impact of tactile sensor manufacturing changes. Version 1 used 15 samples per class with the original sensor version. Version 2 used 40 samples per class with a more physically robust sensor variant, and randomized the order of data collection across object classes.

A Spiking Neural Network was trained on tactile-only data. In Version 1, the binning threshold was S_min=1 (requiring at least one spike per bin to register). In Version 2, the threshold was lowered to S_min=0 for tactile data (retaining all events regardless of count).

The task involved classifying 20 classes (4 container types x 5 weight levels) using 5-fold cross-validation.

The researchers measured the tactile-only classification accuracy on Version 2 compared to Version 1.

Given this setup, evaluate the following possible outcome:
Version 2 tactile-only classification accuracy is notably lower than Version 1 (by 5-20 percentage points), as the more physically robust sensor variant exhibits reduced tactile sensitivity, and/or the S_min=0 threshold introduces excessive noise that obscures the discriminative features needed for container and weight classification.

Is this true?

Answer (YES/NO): YES